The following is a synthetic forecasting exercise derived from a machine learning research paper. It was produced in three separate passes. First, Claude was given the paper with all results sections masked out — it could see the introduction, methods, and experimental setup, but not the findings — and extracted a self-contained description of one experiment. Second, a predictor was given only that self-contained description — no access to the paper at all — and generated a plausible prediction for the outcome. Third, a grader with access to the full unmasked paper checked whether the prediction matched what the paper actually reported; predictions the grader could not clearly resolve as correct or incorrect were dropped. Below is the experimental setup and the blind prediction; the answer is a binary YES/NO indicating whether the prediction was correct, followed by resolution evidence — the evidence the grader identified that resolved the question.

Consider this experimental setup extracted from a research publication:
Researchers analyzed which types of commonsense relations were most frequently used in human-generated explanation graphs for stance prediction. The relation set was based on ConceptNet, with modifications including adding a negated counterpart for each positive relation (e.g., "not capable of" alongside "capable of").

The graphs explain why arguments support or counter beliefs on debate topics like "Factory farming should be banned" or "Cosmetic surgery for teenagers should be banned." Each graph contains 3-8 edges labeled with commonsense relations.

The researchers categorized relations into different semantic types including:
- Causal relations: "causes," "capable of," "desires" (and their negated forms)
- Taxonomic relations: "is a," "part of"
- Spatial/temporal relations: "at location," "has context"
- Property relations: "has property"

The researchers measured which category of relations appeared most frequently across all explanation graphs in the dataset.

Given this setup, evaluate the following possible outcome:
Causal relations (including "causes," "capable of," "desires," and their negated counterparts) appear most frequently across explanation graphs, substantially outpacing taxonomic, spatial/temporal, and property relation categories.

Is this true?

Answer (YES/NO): YES